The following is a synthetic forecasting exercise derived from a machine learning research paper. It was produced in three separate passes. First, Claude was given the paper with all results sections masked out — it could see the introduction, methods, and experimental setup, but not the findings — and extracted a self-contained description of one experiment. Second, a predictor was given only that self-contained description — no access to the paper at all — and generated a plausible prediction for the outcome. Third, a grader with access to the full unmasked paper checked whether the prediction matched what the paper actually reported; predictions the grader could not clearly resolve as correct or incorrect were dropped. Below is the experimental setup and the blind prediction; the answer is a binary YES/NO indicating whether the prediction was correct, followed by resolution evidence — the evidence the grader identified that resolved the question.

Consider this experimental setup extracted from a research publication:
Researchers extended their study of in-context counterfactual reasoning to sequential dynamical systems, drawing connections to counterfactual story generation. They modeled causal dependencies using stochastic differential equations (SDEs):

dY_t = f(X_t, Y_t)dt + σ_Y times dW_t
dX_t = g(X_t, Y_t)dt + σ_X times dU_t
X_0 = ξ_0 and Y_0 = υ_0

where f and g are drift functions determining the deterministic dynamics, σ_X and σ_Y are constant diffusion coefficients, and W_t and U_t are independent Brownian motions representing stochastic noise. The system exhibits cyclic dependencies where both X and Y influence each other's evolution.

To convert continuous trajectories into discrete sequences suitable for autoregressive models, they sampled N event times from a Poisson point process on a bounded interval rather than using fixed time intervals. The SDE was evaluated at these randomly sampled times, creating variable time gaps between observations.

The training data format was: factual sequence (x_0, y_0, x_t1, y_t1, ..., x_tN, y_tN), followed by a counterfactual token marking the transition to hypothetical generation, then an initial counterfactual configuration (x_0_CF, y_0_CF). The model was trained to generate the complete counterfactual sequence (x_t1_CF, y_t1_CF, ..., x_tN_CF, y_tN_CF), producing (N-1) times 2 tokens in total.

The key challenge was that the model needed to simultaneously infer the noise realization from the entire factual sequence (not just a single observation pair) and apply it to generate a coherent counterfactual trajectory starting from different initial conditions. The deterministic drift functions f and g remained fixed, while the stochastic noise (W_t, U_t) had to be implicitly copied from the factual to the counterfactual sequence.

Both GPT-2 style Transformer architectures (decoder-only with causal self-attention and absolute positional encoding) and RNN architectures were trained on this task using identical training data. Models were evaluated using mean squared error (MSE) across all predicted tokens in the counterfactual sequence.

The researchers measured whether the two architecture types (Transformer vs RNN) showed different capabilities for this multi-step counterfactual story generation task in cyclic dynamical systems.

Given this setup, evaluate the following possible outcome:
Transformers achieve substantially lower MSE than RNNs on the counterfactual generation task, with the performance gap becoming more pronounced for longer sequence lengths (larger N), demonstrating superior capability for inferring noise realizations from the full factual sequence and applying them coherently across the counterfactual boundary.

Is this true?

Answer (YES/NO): NO